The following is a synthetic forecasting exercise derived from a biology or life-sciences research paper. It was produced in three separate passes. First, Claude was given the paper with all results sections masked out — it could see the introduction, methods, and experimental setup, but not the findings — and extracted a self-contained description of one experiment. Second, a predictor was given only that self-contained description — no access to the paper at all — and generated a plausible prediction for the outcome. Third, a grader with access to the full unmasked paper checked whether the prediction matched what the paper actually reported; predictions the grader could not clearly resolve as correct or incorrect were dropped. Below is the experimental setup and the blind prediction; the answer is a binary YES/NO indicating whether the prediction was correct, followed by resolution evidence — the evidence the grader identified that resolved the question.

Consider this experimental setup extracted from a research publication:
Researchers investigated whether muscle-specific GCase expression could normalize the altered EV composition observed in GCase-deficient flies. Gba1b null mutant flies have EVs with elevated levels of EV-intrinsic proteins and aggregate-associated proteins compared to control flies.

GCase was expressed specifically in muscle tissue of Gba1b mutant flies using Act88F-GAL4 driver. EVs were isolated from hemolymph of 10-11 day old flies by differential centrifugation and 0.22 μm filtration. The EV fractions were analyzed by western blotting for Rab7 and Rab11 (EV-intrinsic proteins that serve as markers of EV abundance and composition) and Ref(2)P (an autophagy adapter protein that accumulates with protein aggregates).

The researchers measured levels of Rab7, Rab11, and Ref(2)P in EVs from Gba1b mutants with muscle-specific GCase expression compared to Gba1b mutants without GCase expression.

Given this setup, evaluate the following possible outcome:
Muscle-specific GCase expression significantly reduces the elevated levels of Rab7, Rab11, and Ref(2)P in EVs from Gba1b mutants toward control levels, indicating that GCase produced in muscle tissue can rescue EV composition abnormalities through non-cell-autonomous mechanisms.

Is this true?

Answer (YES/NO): YES